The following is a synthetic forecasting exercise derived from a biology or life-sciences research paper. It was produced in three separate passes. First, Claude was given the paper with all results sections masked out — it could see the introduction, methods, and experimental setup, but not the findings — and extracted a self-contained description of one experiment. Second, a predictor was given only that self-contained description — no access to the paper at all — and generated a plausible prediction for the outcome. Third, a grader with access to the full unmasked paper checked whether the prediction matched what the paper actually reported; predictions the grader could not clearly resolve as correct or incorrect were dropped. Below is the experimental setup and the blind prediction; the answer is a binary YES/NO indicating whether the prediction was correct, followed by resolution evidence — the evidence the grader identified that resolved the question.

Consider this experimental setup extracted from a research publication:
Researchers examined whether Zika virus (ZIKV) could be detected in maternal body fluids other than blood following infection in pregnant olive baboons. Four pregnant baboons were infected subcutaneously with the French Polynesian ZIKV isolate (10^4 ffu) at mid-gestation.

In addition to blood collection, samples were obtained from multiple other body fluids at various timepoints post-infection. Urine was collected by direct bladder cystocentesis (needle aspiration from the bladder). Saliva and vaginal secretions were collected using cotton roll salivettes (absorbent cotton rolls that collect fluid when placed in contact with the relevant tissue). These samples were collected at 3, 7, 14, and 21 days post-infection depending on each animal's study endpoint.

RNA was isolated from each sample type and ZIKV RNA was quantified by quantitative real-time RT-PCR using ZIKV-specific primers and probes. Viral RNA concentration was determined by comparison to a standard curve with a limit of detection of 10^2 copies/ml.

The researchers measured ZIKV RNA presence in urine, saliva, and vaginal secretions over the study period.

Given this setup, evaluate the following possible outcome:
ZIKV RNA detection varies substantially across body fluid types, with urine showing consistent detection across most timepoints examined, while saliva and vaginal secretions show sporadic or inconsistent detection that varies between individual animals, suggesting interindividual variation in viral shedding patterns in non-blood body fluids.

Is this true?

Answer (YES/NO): NO